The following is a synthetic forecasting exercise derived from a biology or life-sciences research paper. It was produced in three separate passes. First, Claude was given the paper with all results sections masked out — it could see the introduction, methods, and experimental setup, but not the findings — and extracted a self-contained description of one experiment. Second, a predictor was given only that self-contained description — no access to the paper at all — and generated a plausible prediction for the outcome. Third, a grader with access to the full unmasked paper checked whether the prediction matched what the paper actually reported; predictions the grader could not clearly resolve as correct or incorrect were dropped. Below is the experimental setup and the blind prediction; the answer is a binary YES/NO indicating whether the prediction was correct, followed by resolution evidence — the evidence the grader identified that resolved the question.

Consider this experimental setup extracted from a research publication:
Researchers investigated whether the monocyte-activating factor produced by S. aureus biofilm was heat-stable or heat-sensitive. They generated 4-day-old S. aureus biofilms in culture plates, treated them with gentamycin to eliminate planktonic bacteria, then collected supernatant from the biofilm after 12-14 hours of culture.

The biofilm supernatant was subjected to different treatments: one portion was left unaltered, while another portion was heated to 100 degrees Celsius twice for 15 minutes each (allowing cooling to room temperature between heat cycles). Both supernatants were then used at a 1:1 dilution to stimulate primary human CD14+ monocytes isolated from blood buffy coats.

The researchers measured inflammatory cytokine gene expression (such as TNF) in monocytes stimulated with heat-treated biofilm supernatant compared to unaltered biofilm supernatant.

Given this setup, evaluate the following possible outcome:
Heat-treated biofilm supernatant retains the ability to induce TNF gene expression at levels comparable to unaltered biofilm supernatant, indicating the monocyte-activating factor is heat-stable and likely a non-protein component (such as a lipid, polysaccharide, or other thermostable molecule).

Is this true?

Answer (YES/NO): YES